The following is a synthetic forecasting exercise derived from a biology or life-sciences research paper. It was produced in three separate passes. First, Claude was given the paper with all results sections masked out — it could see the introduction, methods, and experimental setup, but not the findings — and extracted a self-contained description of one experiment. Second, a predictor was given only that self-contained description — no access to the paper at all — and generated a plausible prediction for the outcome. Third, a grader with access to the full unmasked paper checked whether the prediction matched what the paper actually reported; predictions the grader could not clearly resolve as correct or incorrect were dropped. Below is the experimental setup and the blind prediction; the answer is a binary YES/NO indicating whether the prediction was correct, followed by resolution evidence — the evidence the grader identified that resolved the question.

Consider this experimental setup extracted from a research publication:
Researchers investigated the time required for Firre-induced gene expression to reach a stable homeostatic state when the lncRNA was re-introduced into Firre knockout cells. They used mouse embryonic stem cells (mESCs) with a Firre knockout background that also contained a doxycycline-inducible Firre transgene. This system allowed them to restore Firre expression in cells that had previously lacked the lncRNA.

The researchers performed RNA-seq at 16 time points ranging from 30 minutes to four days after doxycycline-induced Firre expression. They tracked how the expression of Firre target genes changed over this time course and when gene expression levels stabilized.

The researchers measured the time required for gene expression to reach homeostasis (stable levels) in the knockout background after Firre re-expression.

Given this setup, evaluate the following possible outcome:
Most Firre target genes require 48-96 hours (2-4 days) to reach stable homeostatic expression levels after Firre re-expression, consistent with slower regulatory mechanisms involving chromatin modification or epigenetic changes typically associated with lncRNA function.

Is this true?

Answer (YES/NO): NO